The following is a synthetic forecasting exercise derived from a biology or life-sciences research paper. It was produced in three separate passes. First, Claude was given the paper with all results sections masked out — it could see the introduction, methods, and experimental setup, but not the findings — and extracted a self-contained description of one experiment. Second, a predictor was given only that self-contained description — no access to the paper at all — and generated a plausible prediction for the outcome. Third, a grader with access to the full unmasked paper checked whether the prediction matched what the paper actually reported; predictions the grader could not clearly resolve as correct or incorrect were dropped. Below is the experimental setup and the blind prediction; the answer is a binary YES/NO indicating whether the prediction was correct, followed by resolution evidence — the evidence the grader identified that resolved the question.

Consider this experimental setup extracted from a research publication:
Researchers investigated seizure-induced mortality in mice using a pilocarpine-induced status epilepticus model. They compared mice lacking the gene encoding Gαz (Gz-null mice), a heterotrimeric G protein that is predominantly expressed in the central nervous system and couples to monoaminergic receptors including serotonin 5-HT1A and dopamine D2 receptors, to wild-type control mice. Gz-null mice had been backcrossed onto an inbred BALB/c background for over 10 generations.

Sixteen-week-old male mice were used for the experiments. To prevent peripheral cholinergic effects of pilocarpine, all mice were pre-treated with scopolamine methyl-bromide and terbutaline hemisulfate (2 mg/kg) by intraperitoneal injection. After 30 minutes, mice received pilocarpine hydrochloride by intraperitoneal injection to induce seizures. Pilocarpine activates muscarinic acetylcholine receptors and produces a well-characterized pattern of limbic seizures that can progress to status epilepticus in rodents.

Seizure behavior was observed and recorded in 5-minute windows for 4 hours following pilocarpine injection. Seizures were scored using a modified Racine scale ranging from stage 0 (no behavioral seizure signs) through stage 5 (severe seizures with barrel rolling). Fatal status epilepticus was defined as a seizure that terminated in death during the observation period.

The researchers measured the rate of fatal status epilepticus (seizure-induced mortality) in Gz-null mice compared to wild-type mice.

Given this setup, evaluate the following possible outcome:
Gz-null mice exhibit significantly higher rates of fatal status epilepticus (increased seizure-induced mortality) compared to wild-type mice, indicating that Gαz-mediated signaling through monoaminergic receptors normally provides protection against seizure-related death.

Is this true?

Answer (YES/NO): YES